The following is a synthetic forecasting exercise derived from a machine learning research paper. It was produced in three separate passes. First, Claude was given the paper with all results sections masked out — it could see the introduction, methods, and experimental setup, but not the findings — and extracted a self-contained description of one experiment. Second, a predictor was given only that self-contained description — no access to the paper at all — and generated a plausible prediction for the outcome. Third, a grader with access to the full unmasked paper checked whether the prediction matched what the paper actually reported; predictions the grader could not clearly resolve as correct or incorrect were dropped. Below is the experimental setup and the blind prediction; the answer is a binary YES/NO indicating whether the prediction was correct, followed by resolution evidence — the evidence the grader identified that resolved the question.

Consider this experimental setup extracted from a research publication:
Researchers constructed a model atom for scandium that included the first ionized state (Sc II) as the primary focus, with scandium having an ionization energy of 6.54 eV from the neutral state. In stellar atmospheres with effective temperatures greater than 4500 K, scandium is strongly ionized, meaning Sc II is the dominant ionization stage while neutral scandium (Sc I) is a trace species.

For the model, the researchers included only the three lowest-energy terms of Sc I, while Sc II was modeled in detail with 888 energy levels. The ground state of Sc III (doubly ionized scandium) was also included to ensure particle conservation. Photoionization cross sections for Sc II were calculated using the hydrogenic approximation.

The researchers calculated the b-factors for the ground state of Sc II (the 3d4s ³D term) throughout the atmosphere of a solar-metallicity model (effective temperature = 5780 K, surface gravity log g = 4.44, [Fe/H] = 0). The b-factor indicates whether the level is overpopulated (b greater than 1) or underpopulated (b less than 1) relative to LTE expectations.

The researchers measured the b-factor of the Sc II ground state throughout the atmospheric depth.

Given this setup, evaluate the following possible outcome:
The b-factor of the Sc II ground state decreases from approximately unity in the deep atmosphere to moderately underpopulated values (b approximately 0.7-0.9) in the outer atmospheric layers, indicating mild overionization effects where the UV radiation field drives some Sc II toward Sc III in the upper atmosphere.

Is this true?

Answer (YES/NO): NO